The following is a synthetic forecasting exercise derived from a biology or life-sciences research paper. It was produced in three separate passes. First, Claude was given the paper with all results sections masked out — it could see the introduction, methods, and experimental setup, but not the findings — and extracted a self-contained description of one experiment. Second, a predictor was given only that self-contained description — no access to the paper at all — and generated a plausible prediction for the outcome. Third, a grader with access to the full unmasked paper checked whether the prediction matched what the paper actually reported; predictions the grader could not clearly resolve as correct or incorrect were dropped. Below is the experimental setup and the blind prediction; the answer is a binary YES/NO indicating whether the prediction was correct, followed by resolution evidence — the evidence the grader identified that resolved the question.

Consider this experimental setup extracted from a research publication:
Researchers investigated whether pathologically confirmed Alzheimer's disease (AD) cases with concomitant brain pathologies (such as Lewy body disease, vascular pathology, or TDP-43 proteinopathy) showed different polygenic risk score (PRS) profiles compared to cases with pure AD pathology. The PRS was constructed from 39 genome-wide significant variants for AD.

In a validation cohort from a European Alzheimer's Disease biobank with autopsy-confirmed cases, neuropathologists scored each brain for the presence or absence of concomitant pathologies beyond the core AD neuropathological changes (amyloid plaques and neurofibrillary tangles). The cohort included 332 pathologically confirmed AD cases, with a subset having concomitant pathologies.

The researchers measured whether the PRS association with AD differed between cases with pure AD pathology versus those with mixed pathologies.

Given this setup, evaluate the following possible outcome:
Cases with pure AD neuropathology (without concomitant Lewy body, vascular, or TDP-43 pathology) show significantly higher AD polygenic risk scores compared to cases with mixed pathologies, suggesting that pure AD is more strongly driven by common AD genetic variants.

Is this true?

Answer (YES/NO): NO